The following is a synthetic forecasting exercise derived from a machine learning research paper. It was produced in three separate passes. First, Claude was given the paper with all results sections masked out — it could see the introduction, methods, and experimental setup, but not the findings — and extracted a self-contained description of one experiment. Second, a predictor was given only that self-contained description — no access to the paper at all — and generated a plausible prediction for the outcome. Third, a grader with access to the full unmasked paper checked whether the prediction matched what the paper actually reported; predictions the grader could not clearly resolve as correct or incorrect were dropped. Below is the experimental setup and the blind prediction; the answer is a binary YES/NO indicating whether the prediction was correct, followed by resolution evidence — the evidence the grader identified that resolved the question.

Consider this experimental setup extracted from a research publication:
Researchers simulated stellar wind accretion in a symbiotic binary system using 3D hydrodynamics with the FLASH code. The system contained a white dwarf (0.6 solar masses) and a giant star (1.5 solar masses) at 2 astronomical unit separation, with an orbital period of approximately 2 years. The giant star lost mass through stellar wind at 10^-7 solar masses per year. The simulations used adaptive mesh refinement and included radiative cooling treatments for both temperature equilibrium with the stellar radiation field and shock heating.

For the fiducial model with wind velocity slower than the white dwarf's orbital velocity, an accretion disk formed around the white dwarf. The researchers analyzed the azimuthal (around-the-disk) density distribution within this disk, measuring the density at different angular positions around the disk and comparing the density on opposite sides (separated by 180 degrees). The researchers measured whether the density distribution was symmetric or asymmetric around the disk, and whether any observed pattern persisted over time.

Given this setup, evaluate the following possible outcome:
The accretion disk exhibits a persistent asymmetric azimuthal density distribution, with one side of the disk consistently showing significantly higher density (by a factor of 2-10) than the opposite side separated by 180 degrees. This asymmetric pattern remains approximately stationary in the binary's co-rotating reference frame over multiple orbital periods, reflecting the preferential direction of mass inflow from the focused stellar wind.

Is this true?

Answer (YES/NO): NO